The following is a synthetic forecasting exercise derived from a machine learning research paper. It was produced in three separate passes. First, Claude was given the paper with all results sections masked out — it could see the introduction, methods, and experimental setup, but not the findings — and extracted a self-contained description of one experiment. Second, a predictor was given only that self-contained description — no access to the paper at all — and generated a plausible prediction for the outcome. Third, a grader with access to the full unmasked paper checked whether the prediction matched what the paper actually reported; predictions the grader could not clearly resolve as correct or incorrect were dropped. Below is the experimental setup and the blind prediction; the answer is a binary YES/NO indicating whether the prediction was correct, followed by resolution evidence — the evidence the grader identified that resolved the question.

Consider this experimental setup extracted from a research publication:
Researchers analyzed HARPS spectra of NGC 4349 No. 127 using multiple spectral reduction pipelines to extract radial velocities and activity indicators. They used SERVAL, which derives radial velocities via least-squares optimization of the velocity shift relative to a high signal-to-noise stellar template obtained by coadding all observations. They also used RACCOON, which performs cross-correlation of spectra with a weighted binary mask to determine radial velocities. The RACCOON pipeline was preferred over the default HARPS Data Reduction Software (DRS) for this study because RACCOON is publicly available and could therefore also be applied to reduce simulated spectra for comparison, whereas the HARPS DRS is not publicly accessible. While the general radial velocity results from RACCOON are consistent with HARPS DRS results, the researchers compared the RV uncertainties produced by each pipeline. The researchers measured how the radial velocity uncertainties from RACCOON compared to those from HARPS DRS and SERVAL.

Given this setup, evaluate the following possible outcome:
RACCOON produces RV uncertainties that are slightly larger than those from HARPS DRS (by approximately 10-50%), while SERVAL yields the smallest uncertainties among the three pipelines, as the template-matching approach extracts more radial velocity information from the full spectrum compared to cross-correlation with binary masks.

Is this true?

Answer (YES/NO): YES